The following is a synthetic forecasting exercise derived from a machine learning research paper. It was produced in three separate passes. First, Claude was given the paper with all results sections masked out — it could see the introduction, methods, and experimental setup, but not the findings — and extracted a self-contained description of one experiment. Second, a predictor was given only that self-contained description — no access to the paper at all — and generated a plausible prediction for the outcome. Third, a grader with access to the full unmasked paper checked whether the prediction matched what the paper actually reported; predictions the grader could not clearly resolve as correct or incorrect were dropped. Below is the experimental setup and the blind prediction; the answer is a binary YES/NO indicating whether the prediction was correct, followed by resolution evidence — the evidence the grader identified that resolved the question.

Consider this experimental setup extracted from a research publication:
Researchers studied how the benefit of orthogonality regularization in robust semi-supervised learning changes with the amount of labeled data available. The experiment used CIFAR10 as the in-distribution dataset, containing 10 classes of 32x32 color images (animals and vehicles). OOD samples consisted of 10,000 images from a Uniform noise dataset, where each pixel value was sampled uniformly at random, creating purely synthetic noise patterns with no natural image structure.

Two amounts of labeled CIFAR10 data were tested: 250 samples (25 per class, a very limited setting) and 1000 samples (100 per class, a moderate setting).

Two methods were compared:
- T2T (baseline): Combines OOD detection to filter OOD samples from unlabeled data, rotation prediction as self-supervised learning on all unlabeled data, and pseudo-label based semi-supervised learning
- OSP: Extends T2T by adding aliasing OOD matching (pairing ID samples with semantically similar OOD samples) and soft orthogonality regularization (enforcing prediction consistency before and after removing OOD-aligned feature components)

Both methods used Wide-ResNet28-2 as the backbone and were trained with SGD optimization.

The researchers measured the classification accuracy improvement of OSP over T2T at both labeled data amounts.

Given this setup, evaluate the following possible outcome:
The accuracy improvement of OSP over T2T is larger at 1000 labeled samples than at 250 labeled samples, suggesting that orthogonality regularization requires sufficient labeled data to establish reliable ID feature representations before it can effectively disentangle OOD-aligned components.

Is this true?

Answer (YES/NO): NO